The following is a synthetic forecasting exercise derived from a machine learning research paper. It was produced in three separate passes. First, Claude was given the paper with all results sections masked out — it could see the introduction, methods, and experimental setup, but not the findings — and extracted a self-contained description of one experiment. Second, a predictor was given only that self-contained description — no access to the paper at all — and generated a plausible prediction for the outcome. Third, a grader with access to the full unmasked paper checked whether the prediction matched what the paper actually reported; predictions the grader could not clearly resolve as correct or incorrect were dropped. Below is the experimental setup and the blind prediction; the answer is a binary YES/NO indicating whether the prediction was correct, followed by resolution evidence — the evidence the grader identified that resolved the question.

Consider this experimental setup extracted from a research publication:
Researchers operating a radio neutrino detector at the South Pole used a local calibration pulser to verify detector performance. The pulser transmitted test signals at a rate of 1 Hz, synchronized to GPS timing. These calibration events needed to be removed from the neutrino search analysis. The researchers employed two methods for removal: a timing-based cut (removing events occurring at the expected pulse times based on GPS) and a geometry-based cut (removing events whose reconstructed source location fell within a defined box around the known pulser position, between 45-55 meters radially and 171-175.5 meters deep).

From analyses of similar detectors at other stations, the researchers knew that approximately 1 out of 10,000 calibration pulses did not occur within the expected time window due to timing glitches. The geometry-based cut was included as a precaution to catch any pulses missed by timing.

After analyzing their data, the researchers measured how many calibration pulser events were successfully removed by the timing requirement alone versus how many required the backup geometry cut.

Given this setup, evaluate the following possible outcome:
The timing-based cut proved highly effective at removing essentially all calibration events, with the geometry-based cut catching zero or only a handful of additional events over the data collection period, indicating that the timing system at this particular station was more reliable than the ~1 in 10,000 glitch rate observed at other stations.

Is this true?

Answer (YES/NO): YES